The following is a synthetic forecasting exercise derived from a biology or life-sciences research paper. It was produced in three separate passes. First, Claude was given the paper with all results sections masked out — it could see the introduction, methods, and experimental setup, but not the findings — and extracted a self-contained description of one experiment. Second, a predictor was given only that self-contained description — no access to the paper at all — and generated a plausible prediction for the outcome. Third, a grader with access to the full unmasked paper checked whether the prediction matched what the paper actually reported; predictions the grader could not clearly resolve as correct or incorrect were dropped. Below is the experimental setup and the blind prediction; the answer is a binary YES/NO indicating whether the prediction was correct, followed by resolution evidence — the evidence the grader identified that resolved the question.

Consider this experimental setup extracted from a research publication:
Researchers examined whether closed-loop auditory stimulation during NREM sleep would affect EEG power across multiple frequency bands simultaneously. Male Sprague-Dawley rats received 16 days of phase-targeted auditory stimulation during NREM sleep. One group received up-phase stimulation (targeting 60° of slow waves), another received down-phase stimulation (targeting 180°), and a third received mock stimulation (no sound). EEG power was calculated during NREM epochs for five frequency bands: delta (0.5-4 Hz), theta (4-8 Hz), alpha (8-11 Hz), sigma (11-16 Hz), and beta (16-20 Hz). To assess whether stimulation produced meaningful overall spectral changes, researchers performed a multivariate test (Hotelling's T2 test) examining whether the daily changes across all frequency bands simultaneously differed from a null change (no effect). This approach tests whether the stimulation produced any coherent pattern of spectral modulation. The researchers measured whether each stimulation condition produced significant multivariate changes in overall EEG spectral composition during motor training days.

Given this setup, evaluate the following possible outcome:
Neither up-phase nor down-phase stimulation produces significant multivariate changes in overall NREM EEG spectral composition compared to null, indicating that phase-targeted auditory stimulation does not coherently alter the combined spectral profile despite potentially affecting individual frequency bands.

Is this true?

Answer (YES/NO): NO